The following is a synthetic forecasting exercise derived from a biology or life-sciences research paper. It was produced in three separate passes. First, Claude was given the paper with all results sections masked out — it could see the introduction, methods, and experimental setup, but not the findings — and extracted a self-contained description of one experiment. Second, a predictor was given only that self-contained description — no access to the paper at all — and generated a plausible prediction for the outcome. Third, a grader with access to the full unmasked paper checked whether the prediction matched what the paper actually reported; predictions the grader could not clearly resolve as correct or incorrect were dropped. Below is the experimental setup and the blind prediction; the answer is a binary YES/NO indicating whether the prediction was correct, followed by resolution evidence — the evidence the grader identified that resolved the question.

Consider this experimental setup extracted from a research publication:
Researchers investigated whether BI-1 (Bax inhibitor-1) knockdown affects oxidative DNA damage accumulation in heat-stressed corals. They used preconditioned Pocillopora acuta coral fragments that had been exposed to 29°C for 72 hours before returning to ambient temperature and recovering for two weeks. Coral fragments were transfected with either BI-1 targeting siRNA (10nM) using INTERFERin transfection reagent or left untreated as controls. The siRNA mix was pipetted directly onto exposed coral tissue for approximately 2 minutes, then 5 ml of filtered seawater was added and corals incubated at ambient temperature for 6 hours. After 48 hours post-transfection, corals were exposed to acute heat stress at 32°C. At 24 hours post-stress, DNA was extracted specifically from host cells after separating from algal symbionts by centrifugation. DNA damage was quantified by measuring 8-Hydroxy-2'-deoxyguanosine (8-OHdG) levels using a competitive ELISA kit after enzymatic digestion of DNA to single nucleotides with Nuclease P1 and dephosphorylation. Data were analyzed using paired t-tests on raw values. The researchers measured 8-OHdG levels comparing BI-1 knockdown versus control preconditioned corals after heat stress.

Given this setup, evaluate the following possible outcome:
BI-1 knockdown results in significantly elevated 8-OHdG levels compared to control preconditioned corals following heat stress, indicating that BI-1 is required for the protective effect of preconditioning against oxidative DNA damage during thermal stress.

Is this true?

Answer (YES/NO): YES